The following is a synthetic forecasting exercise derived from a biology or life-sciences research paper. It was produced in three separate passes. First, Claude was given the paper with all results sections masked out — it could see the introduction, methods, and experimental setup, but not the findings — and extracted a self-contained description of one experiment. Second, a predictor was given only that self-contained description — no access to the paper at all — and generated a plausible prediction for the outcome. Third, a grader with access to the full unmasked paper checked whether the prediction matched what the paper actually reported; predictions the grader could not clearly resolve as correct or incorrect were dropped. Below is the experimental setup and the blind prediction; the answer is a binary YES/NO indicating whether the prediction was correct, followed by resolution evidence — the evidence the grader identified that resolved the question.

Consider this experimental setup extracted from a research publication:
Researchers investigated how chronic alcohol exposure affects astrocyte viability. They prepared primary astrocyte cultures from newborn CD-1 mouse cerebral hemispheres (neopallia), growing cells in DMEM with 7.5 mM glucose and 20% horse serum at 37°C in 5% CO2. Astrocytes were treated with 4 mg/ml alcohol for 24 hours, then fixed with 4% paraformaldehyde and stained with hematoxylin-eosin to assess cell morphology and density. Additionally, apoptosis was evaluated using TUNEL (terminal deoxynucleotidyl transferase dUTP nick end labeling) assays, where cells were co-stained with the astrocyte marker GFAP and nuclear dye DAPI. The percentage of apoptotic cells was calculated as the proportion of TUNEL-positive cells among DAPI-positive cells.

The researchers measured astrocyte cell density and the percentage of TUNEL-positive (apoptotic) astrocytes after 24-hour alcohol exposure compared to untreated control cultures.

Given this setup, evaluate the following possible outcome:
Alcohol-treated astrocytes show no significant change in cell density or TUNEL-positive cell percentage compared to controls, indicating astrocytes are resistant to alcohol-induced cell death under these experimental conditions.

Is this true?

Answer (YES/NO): YES